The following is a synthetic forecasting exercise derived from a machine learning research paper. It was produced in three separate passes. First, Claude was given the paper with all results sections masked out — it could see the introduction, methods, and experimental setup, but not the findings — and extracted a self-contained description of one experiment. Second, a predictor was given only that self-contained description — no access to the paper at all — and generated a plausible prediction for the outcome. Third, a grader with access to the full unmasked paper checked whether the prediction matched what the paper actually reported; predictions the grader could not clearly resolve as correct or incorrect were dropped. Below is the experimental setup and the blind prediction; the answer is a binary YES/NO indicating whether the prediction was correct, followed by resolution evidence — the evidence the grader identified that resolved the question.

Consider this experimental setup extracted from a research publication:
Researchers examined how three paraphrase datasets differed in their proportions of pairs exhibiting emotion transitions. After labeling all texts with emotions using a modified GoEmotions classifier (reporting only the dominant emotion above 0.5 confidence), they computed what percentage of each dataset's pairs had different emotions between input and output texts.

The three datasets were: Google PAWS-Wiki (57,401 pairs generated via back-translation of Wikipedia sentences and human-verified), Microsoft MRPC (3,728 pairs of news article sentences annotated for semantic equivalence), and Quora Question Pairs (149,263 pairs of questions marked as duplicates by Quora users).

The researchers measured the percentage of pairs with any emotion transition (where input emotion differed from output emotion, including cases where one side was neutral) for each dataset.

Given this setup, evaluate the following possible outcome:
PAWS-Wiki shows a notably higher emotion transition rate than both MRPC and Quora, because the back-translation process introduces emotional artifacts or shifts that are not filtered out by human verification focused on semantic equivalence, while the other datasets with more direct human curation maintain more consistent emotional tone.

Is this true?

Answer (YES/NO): NO